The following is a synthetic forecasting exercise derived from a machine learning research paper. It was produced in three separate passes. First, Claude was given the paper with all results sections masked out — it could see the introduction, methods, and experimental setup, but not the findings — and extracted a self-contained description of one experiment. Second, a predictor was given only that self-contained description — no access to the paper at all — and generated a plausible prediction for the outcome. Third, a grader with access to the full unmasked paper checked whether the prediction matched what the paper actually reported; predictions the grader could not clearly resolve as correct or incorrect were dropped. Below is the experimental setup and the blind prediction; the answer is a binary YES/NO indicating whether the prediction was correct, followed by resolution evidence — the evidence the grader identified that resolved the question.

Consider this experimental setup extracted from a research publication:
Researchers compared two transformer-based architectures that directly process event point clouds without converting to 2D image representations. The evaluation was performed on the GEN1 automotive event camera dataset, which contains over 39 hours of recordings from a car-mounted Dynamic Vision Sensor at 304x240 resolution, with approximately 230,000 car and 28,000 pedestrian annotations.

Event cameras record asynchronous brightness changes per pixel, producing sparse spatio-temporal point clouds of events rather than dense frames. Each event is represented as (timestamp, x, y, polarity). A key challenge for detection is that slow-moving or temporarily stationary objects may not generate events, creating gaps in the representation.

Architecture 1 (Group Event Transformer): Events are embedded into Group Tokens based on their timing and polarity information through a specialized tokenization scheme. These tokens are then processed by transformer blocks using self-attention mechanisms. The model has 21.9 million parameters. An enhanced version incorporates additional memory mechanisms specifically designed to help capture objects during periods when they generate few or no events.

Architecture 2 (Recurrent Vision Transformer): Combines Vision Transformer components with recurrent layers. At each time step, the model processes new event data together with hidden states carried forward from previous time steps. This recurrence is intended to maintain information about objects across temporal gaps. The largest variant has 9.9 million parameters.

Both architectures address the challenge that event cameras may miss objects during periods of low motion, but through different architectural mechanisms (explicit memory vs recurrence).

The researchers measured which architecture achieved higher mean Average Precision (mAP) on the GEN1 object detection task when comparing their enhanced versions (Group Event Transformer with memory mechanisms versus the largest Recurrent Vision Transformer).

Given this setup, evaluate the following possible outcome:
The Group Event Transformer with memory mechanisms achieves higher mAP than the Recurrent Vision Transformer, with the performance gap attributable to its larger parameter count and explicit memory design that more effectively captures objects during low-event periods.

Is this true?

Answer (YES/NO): YES